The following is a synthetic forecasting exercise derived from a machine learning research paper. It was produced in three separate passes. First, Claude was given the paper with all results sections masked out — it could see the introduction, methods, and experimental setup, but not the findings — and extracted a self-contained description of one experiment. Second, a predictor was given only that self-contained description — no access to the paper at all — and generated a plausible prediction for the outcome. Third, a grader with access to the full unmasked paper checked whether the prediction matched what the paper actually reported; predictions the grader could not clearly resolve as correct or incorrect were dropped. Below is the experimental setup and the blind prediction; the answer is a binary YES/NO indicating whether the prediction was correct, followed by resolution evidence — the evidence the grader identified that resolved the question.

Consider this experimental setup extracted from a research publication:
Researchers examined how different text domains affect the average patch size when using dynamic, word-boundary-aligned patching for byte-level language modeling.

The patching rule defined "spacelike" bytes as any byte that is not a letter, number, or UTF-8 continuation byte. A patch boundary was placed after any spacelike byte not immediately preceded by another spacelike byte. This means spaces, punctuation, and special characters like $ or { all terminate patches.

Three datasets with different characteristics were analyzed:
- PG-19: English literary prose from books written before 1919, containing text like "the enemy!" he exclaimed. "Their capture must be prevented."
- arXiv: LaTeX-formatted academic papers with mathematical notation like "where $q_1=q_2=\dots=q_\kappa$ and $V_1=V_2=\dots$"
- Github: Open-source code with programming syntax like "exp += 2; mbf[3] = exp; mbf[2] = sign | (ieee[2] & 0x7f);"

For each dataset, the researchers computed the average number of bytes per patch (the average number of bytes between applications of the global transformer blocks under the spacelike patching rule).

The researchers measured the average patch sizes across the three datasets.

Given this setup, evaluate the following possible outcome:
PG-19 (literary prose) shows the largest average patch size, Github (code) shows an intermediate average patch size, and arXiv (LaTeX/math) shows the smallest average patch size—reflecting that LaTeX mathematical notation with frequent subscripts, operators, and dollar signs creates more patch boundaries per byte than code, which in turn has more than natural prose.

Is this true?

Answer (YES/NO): NO